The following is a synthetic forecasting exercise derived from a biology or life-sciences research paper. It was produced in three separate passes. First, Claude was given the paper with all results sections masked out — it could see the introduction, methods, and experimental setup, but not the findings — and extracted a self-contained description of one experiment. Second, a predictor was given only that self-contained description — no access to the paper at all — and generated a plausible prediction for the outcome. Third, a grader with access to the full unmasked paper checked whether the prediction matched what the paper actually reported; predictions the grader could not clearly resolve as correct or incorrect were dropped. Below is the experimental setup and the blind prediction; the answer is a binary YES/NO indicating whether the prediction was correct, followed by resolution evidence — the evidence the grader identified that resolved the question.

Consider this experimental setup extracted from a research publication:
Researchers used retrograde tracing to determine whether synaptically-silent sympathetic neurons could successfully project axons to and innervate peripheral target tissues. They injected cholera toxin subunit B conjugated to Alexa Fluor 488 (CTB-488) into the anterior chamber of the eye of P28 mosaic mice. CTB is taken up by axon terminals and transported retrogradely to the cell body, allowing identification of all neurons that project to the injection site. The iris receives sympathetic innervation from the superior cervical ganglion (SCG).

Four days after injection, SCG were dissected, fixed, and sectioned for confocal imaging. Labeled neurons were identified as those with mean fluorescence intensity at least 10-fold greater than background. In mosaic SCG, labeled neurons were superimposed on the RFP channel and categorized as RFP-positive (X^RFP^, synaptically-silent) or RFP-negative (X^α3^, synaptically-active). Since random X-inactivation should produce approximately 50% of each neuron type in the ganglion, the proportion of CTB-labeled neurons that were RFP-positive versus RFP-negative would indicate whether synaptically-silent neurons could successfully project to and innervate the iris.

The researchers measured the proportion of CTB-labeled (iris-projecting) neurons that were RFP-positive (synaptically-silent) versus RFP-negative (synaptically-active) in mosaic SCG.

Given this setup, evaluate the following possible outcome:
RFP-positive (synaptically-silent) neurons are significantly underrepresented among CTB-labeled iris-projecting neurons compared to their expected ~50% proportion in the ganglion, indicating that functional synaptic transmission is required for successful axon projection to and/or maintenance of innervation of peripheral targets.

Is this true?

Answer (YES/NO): NO